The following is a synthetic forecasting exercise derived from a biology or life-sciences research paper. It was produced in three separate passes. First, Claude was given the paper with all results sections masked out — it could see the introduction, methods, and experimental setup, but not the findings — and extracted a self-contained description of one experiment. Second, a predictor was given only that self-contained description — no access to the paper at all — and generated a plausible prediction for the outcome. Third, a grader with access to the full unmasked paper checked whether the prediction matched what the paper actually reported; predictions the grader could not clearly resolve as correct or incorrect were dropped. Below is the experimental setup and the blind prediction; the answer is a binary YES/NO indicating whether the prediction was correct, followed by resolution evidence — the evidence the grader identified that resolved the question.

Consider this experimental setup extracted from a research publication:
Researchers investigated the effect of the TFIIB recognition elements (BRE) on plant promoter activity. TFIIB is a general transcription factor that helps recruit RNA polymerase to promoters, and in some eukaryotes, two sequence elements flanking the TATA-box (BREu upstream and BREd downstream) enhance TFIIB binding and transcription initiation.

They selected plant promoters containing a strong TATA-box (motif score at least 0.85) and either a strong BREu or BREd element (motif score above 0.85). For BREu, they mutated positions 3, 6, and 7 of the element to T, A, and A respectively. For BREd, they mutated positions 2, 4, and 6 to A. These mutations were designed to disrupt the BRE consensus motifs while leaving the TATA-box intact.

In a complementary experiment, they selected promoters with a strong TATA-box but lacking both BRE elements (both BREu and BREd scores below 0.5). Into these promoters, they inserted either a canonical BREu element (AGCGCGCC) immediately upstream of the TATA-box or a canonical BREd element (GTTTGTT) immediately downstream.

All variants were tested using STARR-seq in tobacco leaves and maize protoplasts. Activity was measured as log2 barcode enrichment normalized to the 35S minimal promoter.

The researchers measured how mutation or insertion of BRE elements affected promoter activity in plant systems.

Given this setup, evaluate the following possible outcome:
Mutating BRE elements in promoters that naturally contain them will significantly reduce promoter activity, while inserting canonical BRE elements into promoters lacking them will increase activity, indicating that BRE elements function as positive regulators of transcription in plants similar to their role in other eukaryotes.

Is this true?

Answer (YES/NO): NO